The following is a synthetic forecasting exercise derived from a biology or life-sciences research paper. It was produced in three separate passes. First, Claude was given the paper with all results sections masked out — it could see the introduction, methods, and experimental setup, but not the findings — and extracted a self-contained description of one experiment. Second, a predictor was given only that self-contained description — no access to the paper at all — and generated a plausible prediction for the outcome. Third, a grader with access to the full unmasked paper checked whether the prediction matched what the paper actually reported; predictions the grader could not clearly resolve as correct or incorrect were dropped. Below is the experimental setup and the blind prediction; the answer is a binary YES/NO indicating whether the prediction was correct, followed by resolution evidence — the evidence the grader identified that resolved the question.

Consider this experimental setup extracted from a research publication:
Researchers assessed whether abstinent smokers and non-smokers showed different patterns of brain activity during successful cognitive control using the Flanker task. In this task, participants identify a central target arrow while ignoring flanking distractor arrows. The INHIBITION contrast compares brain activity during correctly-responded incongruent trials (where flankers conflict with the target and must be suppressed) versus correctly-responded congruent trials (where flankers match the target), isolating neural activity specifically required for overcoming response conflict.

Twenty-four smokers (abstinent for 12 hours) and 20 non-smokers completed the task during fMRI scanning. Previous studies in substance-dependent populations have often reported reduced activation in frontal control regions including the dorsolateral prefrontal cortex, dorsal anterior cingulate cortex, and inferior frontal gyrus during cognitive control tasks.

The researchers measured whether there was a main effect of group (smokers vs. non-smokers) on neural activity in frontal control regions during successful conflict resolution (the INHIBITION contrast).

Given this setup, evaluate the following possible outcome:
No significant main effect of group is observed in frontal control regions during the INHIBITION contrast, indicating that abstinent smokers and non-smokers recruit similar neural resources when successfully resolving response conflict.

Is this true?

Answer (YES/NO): YES